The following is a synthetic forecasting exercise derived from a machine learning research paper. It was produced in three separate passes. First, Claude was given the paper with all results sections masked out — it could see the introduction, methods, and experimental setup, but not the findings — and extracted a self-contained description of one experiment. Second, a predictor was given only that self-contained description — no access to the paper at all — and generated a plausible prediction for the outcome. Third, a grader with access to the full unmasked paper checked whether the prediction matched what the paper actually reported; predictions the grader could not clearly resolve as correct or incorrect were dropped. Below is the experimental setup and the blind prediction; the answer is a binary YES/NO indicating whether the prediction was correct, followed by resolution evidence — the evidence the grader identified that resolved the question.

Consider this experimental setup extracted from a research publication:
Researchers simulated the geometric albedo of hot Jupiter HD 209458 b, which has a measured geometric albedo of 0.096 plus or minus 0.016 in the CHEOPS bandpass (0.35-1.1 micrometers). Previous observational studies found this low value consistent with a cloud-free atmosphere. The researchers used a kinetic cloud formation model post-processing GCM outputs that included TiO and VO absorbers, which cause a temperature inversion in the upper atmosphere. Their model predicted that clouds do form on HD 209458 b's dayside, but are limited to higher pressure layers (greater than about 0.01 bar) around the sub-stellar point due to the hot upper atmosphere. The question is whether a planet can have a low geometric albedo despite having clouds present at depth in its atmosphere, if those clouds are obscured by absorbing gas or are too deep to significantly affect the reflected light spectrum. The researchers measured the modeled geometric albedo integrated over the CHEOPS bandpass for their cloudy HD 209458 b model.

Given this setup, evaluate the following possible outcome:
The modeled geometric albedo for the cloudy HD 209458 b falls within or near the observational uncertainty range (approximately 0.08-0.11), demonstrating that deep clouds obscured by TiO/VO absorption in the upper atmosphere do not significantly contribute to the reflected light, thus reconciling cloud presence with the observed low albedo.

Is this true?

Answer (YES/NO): NO